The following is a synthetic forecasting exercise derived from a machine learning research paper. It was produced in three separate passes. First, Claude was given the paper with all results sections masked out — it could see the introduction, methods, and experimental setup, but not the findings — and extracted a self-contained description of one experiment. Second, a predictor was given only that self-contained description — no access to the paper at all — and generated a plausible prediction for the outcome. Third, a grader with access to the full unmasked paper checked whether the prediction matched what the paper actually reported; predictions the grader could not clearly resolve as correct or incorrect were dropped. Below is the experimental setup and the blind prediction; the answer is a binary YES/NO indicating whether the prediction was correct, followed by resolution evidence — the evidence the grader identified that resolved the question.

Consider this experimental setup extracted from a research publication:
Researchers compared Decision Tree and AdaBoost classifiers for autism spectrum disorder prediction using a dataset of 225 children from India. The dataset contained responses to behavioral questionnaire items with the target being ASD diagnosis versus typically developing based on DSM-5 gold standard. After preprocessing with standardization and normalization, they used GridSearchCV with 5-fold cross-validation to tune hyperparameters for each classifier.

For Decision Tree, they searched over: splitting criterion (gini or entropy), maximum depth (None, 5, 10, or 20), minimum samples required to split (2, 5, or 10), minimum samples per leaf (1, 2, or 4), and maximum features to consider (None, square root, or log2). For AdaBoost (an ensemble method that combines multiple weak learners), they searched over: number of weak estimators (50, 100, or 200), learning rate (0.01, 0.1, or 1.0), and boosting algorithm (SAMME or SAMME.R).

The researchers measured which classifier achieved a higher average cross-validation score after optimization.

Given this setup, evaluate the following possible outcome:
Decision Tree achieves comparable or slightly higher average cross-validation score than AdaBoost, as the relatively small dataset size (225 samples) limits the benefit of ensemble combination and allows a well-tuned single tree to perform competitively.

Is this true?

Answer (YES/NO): YES